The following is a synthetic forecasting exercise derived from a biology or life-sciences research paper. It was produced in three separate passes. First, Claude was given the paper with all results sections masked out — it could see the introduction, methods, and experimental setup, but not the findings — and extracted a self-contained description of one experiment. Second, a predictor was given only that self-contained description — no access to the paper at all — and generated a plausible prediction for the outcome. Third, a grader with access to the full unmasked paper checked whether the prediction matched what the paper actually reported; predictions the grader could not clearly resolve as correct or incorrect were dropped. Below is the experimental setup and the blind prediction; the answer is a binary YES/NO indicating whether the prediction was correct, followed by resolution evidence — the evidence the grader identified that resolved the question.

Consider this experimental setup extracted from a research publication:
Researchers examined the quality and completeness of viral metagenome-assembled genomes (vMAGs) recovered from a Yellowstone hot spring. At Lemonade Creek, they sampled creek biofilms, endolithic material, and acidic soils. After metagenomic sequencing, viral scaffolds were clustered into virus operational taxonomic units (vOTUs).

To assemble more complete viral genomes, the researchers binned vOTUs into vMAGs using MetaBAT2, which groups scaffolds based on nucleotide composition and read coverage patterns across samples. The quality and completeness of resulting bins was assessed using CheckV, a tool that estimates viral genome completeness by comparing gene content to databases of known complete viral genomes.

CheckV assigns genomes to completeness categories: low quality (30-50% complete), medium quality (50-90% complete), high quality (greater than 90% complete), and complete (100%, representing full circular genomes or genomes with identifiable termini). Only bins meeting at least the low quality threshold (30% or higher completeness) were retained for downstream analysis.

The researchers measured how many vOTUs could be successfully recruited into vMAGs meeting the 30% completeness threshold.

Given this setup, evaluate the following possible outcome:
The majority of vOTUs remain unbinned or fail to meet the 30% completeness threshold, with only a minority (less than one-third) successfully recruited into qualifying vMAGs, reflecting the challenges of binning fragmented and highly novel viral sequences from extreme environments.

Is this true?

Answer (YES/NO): YES